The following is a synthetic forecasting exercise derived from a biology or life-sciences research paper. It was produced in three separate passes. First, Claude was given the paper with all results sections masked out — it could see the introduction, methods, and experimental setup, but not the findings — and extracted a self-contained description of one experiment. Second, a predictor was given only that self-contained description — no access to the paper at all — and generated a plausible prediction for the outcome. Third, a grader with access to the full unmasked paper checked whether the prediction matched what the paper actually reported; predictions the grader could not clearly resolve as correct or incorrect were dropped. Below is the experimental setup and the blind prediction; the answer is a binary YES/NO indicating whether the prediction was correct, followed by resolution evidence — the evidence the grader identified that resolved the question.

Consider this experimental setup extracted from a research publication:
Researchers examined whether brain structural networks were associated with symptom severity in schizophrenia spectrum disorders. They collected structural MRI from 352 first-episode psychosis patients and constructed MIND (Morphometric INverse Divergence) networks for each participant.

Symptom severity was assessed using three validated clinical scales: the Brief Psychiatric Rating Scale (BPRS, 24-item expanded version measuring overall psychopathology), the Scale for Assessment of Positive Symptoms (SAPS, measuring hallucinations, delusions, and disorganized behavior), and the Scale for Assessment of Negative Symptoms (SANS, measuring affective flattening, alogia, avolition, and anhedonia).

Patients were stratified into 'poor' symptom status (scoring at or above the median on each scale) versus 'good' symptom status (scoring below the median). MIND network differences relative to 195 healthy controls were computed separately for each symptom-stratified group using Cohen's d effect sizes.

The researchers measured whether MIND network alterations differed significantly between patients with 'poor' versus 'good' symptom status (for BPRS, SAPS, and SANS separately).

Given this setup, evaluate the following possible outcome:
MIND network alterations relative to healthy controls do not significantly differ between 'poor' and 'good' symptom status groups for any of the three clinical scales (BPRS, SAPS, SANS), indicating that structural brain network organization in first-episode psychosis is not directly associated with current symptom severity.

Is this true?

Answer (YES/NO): NO